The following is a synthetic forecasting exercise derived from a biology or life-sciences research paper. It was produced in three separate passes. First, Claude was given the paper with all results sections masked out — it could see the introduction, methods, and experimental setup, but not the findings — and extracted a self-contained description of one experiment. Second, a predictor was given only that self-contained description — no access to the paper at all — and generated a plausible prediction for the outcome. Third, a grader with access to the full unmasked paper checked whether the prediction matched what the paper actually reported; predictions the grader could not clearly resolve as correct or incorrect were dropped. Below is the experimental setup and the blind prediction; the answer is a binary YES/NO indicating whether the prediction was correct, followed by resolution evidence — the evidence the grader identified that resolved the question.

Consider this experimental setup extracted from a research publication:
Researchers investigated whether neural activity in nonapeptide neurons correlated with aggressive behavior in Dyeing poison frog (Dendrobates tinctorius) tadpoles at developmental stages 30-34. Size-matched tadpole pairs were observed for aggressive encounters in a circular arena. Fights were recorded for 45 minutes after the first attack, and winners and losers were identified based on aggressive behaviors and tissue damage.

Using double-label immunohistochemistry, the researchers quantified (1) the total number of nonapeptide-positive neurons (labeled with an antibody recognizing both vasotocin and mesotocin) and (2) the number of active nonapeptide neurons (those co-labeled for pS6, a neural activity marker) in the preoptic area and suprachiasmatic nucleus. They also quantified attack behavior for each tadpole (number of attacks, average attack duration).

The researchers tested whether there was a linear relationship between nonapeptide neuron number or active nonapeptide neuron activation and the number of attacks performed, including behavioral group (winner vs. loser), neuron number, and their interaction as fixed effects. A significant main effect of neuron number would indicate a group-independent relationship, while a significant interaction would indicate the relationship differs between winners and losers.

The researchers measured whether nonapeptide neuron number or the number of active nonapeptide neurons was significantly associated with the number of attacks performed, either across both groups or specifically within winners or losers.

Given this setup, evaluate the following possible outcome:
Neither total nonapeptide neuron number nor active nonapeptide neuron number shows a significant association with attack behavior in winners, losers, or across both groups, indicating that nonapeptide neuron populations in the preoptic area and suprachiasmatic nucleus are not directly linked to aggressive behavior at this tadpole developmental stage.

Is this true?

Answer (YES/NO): NO